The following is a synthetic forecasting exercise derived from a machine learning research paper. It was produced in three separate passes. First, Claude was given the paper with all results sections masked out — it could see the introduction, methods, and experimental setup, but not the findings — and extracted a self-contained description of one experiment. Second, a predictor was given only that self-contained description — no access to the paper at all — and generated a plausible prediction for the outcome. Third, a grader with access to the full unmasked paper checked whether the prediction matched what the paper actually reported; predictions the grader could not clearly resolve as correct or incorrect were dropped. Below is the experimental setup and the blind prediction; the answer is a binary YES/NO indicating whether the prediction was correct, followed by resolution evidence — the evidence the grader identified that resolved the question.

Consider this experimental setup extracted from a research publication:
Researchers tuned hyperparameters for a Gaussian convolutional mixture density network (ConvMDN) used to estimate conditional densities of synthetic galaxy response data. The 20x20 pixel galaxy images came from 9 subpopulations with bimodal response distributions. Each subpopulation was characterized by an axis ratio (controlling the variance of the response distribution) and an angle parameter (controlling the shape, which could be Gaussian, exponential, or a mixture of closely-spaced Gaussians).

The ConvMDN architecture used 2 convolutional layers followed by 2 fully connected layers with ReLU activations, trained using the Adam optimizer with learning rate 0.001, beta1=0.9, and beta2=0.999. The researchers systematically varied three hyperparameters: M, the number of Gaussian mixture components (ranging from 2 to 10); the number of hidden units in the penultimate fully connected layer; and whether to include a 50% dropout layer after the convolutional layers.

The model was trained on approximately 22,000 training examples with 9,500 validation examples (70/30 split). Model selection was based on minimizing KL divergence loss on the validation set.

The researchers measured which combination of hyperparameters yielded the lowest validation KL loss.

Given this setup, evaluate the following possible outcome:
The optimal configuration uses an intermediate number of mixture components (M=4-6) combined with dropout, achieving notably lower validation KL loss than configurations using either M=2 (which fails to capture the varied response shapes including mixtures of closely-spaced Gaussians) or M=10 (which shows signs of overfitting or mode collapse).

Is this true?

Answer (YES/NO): NO